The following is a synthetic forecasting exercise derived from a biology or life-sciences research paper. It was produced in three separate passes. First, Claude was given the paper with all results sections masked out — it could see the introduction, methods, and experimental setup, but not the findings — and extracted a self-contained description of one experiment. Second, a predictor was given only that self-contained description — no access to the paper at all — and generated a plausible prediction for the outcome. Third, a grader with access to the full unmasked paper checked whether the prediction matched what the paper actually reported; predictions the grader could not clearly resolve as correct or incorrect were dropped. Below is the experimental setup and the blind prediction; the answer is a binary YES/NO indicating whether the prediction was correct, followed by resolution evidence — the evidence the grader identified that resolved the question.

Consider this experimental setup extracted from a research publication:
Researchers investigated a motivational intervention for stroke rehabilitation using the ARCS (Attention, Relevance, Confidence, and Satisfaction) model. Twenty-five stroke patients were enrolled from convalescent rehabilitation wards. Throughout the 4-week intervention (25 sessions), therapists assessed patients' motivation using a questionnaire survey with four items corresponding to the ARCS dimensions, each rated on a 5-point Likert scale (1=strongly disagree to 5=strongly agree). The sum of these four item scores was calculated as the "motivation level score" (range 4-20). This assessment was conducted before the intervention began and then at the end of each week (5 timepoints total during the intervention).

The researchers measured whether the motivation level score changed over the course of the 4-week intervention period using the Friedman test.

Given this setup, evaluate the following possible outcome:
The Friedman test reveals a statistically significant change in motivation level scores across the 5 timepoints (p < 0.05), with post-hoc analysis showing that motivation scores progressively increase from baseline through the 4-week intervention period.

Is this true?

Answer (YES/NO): NO